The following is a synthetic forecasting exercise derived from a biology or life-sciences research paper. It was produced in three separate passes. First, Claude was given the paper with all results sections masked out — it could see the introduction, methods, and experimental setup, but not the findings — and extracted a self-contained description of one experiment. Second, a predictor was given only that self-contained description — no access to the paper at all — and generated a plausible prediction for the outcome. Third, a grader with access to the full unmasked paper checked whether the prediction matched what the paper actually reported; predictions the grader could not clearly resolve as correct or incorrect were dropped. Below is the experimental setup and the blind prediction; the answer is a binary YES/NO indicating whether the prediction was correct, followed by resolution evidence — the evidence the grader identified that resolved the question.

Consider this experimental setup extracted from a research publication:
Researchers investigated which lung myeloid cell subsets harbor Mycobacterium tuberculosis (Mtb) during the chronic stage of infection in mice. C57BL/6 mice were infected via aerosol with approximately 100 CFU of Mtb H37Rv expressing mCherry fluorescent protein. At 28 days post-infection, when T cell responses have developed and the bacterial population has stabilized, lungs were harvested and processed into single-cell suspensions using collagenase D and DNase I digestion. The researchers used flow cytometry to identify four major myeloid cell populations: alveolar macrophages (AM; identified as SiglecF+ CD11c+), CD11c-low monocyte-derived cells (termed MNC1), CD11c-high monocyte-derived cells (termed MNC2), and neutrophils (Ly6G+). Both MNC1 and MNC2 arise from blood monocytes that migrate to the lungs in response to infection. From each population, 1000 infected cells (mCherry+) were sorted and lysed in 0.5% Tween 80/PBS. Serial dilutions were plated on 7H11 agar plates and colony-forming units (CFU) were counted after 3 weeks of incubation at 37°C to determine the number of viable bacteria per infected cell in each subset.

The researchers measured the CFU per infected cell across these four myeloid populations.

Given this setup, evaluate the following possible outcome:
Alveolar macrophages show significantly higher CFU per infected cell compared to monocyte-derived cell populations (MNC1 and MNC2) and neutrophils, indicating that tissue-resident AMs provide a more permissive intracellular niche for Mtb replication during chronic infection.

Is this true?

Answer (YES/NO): NO